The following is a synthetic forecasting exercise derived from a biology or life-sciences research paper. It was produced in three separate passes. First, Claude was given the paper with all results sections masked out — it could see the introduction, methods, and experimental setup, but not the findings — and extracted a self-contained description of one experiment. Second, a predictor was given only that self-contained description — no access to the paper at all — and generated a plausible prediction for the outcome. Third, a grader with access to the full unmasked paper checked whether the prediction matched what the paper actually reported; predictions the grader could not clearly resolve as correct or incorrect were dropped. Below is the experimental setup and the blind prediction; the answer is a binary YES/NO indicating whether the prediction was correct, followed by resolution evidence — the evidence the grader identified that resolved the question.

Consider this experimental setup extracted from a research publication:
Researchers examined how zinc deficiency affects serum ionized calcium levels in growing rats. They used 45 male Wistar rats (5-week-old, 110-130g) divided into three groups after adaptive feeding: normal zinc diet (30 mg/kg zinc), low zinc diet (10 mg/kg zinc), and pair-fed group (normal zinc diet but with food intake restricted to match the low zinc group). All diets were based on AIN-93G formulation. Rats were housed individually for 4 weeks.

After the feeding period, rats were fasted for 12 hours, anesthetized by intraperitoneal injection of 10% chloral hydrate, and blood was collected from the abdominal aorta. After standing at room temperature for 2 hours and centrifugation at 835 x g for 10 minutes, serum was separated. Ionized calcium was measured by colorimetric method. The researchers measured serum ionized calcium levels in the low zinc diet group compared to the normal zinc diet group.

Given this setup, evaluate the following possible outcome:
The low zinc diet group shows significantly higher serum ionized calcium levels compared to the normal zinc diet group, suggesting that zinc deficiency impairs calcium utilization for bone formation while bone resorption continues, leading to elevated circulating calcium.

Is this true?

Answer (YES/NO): NO